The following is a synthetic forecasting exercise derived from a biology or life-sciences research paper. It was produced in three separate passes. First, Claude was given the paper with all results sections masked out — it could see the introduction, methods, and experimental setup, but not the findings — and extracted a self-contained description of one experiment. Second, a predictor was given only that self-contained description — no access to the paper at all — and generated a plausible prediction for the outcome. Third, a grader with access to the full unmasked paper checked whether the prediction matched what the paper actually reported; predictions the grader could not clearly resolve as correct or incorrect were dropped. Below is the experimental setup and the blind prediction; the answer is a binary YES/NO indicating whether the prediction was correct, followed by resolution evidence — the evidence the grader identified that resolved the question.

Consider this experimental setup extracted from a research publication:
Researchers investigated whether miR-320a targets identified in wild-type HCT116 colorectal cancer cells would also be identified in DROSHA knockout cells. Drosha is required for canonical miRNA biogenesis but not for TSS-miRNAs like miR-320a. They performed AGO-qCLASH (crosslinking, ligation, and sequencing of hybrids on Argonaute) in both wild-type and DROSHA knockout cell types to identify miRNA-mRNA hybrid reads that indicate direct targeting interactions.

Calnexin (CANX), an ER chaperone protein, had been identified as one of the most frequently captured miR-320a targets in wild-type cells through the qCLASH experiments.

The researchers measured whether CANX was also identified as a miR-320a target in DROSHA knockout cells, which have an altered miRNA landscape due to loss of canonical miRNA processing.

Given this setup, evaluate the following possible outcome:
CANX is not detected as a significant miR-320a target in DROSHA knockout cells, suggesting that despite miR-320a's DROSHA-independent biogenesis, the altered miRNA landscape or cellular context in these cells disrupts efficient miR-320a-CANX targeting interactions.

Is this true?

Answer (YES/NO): NO